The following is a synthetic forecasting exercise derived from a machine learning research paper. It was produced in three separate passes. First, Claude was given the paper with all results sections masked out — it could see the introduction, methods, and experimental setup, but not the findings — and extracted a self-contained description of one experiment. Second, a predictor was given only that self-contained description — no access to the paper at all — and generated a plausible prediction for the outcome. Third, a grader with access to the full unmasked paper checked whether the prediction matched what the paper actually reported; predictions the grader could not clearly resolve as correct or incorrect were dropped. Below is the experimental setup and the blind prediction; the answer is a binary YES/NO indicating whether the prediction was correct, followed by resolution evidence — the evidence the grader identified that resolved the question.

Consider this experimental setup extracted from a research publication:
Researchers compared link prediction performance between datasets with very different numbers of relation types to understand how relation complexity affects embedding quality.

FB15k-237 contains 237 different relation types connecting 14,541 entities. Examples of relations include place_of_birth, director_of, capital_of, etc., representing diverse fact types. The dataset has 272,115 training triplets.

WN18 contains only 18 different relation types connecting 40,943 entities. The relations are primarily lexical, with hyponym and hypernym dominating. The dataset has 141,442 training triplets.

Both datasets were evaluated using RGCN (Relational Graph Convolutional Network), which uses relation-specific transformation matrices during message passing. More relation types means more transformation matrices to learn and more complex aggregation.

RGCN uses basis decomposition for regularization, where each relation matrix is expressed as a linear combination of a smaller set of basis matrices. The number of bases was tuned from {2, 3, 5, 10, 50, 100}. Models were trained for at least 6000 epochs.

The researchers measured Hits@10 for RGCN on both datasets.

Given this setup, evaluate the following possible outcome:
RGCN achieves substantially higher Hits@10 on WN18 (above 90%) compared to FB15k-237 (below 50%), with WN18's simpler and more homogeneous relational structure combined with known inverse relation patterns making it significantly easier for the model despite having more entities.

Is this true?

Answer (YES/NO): YES